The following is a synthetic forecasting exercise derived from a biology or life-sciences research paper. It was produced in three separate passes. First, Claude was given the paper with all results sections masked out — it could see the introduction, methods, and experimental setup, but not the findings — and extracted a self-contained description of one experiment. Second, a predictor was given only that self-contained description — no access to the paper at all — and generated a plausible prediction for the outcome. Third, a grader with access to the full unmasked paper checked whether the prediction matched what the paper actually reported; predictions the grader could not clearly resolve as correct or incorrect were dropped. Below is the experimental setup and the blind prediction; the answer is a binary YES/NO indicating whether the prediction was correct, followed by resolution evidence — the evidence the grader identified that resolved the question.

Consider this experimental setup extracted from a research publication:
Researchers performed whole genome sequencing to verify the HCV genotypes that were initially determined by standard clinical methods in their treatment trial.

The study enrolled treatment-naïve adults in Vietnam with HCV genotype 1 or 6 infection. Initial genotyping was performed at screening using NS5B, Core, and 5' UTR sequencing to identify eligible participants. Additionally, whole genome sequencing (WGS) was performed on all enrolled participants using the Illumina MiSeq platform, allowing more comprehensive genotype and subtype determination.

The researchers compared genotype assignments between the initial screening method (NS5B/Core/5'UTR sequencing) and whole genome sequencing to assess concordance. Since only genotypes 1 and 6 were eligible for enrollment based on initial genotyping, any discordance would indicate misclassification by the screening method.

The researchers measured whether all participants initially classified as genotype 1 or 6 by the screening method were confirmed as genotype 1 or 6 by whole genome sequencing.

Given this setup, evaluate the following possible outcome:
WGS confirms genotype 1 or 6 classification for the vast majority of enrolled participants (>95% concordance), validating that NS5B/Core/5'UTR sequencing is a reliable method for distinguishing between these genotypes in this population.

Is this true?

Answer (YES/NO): YES